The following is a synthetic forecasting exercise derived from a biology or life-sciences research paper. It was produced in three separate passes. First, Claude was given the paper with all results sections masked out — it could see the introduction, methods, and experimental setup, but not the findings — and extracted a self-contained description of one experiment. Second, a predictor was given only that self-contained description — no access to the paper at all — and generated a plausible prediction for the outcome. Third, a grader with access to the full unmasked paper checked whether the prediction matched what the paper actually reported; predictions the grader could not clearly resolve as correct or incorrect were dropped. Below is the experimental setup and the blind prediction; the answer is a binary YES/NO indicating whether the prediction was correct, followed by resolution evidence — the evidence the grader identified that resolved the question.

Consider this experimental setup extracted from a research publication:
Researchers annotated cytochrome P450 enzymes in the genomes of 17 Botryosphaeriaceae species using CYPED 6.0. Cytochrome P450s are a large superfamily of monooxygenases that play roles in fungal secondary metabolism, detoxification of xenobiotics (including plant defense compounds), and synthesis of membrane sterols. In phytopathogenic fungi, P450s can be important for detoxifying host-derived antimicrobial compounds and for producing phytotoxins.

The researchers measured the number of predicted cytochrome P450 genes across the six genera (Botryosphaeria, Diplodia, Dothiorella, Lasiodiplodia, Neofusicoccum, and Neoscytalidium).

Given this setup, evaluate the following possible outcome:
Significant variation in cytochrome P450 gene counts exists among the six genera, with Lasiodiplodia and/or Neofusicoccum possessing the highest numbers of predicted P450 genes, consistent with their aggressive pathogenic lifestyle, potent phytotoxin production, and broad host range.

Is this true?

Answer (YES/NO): NO